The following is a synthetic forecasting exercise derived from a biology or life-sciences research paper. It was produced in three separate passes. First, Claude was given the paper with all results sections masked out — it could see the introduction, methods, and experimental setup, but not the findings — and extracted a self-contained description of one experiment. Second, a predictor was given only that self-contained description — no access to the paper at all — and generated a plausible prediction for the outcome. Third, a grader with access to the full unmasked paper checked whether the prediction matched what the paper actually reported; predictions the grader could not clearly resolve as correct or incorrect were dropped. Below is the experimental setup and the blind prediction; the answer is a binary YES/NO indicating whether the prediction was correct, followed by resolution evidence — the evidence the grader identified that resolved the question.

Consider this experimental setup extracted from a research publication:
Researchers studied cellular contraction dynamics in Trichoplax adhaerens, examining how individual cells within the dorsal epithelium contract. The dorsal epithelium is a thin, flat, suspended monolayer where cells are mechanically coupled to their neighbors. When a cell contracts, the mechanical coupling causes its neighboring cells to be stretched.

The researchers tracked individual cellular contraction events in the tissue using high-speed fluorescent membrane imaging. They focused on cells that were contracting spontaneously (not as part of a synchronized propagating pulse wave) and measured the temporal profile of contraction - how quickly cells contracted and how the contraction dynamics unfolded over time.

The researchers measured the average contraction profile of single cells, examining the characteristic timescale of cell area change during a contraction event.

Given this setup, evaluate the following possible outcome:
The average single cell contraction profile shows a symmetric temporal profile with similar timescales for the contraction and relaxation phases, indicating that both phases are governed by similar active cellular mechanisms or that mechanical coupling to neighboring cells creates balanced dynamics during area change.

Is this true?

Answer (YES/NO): NO